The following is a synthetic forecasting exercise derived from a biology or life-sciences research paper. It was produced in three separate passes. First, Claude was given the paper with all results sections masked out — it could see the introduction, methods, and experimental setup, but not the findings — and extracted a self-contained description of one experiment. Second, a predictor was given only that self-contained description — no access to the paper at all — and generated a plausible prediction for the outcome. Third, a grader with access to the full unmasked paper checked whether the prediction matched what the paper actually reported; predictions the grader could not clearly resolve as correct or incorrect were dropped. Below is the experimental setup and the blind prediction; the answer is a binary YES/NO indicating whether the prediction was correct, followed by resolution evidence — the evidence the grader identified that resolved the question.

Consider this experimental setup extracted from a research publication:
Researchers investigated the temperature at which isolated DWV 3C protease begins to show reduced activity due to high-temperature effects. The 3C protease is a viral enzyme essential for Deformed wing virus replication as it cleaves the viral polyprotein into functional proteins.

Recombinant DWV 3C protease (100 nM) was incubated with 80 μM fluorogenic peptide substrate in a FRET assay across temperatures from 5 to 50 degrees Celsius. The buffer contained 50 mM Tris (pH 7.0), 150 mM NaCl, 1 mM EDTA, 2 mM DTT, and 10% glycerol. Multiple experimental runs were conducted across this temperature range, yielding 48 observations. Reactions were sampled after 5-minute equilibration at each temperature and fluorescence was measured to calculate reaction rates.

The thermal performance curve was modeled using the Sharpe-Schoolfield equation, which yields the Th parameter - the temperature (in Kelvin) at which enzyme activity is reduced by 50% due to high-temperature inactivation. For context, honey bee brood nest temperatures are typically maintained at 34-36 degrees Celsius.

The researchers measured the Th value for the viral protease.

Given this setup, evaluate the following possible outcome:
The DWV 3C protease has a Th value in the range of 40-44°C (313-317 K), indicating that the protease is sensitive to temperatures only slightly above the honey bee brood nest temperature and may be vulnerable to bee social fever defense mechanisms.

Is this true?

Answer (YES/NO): NO